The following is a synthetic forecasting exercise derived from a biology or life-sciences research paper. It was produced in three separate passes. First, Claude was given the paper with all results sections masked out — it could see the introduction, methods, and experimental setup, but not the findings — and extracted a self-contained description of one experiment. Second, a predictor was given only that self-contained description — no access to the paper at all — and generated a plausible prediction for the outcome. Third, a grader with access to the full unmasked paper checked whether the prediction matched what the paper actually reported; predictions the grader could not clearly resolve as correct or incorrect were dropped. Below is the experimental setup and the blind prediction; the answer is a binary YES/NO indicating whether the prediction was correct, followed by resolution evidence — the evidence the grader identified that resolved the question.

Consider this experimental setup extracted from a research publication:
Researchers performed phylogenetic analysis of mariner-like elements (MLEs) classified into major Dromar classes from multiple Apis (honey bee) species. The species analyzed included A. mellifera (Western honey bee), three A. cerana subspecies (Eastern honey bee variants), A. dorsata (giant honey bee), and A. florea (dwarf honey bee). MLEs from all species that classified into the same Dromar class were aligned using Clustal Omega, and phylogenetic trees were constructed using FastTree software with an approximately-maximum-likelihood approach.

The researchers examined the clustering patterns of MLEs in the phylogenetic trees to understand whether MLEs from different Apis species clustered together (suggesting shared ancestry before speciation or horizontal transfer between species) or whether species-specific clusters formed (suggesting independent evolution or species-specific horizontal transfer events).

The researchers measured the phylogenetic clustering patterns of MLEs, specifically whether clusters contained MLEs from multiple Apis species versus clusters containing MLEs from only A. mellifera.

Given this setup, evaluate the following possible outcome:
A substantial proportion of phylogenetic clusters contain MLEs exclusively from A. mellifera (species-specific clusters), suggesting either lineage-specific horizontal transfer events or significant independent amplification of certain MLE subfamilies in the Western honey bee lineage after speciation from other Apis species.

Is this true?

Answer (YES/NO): YES